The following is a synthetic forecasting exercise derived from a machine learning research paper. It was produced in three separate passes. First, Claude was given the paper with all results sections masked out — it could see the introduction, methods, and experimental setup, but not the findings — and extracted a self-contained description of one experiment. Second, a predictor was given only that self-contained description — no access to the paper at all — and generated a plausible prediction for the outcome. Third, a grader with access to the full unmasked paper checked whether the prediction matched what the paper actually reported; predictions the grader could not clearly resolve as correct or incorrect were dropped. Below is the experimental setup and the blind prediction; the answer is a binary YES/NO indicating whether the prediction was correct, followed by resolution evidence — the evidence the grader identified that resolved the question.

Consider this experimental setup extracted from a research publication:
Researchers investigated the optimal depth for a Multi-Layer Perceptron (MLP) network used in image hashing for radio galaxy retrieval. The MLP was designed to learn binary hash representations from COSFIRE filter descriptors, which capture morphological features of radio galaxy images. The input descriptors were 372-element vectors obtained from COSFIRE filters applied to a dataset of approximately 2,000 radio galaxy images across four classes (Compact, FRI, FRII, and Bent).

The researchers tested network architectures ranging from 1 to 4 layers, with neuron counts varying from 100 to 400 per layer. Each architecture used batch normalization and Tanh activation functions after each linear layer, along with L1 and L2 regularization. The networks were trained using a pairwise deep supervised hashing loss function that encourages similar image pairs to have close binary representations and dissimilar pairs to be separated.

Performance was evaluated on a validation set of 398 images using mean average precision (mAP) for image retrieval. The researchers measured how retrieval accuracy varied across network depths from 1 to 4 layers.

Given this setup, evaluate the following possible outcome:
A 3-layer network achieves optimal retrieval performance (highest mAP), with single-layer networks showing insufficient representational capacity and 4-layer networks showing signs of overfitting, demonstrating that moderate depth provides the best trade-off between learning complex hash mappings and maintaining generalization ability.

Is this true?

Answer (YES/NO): NO